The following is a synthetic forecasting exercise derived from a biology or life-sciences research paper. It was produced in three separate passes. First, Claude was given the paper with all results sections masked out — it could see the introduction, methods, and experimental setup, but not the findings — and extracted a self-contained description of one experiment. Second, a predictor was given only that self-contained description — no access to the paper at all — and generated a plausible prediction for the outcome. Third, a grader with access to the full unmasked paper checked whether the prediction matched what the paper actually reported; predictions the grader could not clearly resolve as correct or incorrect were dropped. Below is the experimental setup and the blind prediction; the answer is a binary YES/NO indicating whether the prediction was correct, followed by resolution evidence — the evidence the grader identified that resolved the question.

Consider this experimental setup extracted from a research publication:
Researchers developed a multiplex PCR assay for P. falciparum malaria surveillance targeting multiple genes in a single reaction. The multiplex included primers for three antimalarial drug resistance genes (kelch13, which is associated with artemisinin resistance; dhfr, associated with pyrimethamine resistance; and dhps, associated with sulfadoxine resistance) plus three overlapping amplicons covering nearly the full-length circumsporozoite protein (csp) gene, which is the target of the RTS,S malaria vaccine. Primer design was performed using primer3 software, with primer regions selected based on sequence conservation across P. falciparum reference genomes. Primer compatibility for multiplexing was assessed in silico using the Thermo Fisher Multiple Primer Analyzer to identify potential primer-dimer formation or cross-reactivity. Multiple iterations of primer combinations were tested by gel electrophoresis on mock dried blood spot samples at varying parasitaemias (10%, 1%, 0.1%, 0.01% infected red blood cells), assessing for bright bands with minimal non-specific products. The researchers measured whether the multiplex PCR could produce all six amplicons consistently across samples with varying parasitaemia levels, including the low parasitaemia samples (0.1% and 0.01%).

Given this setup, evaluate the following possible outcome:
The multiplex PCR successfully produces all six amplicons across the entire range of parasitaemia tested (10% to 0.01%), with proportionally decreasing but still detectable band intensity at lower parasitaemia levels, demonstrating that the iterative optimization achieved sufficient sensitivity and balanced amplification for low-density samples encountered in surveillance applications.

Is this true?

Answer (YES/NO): NO